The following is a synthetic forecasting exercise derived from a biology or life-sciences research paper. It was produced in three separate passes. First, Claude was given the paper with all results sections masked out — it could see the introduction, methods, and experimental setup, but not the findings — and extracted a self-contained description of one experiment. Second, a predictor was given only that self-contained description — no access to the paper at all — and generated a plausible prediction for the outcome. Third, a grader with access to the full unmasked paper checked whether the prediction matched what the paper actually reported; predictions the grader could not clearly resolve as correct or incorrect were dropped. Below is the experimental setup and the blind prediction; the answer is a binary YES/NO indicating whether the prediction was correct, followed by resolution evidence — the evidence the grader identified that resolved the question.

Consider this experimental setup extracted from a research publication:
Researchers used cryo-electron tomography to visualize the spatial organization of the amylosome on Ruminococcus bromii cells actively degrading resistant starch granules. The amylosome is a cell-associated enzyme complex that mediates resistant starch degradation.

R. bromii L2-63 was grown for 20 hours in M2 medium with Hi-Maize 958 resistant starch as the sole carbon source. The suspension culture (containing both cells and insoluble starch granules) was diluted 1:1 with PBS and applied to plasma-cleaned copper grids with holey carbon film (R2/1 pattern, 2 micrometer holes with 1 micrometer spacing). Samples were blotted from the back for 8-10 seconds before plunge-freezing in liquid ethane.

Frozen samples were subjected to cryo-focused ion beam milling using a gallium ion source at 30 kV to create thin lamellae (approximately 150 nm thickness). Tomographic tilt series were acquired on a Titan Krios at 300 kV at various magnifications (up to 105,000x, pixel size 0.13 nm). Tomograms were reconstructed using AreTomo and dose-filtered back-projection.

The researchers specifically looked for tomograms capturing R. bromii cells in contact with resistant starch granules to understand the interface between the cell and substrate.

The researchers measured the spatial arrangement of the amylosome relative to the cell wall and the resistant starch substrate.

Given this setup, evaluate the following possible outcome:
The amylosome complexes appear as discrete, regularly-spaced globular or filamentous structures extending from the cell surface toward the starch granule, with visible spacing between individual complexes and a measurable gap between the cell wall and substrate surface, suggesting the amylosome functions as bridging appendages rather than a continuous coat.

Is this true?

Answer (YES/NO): YES